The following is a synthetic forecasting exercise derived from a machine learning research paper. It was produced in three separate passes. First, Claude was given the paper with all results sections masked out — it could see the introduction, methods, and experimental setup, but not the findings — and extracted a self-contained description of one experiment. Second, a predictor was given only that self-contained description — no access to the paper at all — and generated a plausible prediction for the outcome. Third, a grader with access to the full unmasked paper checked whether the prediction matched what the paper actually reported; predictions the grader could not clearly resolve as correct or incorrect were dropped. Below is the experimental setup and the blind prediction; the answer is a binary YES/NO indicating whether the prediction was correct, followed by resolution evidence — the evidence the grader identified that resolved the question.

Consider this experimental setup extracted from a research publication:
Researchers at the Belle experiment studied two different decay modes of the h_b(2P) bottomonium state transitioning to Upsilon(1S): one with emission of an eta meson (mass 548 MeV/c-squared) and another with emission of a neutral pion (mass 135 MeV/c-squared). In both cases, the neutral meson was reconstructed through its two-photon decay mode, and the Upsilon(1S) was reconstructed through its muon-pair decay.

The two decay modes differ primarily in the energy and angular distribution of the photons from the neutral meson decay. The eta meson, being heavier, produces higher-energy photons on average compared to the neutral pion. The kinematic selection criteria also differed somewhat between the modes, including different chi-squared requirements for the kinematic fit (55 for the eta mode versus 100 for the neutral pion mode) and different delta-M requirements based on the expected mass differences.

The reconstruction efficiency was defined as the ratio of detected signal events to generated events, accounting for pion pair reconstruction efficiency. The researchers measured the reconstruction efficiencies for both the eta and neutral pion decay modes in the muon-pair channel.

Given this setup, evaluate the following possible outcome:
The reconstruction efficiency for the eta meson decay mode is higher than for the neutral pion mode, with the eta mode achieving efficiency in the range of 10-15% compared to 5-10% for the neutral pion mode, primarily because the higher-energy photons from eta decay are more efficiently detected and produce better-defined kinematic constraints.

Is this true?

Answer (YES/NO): NO